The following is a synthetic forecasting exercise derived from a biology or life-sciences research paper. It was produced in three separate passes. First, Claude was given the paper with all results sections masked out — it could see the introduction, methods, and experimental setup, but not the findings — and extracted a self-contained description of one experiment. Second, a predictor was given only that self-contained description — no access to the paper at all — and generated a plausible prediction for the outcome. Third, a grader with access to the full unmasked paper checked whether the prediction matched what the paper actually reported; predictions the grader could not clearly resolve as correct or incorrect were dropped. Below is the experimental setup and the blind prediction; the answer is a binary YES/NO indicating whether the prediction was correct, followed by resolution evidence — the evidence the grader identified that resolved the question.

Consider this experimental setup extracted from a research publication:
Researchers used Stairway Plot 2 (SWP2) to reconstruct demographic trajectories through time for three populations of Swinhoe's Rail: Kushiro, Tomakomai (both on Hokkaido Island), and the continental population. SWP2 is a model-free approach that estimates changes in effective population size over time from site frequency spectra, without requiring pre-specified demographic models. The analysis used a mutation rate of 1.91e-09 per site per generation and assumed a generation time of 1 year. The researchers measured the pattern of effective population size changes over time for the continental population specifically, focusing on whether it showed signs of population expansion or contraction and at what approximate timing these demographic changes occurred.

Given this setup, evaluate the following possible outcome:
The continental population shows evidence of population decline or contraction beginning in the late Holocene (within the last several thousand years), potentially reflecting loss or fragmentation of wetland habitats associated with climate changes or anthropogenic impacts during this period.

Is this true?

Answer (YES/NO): NO